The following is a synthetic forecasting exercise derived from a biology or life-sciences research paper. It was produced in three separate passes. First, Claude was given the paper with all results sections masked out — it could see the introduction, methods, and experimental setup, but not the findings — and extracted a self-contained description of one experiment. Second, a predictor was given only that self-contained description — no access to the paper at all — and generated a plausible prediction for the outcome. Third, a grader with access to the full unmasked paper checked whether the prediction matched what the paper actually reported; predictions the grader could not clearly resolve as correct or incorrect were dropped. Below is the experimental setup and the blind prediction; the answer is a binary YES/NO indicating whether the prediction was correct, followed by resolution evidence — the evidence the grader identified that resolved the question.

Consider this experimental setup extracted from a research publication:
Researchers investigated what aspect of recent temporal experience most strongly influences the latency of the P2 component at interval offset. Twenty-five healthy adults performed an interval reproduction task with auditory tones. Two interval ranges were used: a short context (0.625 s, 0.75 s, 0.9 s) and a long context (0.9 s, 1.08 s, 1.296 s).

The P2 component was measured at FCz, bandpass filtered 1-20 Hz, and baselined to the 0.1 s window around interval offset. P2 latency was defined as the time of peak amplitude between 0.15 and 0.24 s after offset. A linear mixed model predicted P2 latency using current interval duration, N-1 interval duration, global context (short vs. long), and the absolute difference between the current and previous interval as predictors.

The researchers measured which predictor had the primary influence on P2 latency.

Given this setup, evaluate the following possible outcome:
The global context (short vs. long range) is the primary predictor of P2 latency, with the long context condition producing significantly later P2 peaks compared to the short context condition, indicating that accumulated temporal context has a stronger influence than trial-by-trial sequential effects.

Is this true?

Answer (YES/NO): NO